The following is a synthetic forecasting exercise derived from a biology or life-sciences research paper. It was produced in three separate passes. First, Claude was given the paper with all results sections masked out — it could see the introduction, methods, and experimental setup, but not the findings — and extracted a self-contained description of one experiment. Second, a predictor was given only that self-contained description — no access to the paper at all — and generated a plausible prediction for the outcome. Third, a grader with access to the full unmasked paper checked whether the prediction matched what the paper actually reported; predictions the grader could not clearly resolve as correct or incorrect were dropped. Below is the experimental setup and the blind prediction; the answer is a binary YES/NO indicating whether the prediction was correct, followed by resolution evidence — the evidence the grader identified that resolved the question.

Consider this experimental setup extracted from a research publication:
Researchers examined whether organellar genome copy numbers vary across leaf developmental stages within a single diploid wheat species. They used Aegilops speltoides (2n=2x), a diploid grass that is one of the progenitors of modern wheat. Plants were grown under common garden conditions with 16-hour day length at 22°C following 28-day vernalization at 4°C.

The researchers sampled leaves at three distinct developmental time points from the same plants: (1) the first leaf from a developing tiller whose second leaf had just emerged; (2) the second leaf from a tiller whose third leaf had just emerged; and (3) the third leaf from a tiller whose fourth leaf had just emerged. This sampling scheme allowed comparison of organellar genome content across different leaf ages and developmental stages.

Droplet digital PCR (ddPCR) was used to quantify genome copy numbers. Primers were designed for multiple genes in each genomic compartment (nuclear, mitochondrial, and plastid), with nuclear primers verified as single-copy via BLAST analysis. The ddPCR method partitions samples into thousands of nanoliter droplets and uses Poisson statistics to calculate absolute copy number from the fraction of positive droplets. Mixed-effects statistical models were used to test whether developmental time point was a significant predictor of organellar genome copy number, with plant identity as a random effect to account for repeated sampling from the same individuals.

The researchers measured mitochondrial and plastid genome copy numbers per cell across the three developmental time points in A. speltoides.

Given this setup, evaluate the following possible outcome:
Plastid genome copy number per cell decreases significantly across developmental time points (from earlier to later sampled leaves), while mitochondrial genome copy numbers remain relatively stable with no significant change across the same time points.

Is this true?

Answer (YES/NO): NO